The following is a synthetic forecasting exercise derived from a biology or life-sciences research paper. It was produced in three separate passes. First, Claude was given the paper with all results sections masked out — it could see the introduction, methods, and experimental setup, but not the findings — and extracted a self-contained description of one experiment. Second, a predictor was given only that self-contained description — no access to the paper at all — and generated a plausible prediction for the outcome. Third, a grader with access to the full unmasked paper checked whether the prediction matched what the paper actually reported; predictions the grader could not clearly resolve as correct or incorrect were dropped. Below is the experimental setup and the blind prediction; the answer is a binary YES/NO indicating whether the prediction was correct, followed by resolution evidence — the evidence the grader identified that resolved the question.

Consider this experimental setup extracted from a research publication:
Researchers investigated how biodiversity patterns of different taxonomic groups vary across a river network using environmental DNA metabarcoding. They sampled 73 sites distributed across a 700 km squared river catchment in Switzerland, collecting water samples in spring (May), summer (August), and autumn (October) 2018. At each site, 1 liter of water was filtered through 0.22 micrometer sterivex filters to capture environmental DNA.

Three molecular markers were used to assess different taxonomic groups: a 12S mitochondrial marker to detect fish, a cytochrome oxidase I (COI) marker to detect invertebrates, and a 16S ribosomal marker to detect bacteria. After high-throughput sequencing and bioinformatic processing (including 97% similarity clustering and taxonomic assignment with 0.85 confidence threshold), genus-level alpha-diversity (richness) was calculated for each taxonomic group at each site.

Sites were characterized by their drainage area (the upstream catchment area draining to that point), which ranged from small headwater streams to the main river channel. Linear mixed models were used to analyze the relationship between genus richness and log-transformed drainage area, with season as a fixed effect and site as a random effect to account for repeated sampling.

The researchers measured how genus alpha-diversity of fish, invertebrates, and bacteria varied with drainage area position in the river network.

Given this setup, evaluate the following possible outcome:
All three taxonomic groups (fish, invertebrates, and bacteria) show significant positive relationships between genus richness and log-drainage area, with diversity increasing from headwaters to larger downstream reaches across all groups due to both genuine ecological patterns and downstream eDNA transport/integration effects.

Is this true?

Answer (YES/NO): NO